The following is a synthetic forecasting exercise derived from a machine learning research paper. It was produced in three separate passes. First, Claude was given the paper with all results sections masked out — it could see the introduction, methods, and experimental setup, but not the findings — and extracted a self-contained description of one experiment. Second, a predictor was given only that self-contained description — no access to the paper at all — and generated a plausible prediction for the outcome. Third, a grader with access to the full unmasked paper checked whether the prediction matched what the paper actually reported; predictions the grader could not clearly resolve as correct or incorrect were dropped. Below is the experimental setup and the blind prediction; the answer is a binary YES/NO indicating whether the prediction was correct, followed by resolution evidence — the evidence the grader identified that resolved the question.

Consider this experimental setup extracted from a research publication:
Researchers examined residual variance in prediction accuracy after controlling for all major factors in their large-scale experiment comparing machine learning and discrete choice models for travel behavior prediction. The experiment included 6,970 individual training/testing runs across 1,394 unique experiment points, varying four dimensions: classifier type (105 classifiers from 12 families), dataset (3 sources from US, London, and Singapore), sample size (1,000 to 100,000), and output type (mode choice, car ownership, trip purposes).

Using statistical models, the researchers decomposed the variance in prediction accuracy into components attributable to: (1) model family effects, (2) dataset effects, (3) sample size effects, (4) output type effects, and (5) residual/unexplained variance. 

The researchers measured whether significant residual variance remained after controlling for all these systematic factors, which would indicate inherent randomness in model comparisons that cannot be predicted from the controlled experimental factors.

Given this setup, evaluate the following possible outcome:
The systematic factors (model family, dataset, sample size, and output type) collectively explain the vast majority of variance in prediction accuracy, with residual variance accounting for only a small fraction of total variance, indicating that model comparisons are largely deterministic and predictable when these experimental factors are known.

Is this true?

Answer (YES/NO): NO